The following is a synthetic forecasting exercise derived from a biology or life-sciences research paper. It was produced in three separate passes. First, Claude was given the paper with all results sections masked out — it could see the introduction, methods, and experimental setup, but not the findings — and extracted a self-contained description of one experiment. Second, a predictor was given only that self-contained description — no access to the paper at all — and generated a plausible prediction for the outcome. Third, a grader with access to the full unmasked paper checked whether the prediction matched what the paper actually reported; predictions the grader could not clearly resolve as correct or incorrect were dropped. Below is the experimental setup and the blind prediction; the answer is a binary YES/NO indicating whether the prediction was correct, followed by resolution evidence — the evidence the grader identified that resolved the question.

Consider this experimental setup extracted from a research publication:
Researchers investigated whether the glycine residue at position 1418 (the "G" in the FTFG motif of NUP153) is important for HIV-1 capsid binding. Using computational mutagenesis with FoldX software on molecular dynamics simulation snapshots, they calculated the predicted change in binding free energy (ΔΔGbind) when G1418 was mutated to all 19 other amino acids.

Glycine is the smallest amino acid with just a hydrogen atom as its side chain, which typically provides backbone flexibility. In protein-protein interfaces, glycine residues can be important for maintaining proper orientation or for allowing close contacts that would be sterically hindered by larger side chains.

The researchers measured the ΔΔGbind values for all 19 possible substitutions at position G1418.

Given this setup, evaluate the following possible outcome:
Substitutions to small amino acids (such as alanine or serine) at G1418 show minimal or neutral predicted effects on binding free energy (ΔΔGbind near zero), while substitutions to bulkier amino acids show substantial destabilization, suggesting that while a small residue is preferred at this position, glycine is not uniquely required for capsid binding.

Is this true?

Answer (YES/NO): NO